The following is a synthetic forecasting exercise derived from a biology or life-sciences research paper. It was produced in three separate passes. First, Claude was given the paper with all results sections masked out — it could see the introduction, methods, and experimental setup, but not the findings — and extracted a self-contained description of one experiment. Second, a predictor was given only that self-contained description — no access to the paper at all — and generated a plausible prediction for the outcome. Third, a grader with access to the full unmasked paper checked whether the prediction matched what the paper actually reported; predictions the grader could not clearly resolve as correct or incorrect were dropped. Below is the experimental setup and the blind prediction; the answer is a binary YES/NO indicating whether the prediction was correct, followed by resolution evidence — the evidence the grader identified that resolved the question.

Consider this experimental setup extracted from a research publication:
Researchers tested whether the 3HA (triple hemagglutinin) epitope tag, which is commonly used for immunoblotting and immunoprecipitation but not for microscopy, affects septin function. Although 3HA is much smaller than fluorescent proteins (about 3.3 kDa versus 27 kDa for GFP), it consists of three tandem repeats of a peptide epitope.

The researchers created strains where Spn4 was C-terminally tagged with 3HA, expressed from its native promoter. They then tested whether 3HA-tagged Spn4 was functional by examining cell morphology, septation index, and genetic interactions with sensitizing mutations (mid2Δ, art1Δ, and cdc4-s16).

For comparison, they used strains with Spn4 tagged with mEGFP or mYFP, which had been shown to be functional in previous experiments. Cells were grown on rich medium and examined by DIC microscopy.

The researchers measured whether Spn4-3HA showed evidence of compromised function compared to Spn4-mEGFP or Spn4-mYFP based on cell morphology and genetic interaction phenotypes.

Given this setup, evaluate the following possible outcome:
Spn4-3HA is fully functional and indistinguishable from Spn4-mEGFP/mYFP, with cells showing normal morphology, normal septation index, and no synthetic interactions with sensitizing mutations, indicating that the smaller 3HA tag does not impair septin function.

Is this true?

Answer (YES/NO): NO